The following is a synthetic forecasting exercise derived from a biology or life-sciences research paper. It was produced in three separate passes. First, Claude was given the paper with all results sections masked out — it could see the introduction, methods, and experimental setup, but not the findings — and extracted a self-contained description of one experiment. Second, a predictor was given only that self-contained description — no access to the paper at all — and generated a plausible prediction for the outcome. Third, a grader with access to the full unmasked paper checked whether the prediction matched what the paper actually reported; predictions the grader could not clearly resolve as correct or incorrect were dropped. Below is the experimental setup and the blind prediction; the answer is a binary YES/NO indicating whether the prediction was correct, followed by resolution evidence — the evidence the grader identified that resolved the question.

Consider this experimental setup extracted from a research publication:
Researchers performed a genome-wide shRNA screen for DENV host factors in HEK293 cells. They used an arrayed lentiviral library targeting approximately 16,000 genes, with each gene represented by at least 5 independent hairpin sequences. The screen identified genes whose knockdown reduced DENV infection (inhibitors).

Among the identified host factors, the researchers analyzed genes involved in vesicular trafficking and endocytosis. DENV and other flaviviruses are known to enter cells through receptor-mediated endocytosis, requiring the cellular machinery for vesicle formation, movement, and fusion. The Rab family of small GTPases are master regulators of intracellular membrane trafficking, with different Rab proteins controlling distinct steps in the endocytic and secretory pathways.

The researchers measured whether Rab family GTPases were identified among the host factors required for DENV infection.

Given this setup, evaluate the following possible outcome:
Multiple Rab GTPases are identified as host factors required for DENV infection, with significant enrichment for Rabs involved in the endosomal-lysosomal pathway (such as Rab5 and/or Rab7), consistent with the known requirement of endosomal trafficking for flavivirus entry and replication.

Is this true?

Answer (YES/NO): NO